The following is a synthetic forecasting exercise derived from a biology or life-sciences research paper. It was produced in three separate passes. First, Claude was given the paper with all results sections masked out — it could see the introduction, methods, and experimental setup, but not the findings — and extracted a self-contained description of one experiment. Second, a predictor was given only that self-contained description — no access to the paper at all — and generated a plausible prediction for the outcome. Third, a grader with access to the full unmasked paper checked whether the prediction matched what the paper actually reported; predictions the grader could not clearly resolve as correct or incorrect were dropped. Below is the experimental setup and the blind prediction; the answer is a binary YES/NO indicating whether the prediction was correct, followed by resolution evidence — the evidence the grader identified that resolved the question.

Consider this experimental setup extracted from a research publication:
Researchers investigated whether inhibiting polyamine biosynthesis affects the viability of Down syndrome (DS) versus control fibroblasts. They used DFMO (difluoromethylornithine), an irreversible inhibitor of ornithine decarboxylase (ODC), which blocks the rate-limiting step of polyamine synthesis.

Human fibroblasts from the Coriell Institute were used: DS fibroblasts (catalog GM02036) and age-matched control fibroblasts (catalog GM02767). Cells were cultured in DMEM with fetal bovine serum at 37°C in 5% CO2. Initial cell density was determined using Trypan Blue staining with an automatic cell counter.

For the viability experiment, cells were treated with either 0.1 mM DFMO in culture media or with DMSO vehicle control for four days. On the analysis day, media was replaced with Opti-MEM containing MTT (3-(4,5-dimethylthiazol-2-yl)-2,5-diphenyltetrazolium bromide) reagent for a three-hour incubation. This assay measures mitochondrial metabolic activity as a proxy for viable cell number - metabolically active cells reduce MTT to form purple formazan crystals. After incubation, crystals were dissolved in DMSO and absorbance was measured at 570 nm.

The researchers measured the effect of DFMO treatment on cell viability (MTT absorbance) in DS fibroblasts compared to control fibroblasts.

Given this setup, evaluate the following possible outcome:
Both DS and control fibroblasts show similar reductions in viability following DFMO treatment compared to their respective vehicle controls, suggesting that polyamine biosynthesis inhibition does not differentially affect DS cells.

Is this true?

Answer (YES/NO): NO